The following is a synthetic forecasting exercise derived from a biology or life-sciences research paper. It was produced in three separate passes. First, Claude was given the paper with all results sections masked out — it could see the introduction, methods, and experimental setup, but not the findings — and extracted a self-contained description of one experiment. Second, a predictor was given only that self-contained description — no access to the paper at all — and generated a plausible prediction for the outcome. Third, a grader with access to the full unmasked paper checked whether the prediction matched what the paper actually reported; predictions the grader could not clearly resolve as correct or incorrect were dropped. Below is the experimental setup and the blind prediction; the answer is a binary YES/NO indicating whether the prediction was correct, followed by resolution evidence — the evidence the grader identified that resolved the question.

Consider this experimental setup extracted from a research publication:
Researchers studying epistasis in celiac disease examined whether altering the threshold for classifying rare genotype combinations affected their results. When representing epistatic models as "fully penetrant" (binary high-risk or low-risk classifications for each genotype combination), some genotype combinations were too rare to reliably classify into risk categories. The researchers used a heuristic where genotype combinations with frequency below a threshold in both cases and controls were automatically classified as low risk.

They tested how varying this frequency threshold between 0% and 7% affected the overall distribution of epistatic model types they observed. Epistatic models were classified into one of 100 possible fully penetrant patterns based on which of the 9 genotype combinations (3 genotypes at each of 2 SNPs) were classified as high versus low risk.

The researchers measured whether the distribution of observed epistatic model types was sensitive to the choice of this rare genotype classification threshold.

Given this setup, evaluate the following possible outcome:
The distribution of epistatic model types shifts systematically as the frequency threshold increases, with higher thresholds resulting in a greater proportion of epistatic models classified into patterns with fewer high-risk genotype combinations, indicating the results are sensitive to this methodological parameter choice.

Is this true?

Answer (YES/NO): NO